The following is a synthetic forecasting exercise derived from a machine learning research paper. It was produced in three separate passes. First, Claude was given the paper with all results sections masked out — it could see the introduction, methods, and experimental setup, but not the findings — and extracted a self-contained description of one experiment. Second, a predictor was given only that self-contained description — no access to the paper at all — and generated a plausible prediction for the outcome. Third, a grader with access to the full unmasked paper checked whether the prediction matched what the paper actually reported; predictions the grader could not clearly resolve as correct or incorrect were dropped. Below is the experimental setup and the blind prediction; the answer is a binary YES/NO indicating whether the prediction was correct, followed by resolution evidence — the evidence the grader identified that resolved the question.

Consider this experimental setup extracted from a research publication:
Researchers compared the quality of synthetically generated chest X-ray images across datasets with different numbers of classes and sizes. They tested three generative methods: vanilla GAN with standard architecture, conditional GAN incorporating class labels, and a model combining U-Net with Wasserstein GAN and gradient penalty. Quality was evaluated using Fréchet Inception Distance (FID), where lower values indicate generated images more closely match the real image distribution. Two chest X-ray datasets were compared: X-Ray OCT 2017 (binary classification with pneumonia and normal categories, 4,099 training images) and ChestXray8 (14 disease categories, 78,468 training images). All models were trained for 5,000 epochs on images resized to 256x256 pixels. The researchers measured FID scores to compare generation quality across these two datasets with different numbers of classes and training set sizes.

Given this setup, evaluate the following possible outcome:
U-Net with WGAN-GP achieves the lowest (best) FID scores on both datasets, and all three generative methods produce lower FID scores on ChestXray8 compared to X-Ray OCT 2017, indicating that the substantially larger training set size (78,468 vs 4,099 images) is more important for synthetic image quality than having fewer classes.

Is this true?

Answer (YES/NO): YES